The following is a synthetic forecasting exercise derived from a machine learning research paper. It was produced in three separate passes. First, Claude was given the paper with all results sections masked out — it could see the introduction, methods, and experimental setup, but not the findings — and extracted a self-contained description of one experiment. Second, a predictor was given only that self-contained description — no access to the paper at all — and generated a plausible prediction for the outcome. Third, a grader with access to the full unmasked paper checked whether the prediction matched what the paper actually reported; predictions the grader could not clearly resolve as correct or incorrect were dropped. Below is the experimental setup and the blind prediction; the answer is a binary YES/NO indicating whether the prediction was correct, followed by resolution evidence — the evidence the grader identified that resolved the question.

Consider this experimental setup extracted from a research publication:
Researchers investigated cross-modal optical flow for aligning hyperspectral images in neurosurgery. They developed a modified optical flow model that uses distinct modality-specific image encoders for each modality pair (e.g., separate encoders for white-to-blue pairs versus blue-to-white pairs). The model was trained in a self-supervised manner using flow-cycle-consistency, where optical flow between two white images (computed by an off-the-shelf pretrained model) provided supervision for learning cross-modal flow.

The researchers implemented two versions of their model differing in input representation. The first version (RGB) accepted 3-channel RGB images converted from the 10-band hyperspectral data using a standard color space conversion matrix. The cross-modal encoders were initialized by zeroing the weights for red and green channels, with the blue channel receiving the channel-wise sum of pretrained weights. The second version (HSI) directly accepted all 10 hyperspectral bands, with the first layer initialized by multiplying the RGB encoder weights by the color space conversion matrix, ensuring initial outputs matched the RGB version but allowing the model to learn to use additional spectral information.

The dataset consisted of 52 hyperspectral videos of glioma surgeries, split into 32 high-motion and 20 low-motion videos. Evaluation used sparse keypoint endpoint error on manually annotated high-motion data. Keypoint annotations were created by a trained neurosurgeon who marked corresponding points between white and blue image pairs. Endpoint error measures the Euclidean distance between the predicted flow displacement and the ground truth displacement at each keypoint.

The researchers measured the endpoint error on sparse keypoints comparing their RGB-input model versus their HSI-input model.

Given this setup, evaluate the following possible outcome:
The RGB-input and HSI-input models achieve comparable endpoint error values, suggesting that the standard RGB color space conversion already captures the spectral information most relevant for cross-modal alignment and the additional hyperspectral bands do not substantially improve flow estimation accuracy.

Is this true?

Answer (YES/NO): YES